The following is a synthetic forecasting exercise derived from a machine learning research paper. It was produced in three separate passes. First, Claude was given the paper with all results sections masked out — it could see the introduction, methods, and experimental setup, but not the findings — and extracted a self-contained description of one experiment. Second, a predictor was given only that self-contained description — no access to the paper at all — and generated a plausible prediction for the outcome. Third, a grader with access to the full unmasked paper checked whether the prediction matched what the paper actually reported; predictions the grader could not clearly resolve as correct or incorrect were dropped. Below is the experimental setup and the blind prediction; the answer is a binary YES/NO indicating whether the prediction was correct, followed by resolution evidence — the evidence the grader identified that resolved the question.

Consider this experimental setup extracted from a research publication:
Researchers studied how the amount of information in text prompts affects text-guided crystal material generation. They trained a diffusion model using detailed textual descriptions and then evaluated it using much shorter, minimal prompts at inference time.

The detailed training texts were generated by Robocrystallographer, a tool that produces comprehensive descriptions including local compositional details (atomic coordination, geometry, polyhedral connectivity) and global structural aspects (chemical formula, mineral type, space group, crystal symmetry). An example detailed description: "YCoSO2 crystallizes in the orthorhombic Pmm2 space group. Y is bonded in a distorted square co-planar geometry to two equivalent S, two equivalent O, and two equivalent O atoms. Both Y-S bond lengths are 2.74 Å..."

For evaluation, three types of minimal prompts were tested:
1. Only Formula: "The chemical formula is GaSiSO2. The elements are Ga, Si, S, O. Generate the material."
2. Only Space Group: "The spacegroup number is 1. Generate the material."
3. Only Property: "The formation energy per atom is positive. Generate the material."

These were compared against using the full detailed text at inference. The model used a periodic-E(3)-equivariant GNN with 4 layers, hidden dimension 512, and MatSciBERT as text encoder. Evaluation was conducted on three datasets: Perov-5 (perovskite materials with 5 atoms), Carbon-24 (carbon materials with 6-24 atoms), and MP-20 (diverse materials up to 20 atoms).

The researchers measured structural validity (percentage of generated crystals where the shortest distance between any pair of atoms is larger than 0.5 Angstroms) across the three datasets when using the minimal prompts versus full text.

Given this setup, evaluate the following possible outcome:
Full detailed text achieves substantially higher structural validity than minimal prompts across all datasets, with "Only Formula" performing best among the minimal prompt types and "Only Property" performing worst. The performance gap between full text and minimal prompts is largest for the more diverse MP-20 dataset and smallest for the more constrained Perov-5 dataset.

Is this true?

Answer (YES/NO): NO